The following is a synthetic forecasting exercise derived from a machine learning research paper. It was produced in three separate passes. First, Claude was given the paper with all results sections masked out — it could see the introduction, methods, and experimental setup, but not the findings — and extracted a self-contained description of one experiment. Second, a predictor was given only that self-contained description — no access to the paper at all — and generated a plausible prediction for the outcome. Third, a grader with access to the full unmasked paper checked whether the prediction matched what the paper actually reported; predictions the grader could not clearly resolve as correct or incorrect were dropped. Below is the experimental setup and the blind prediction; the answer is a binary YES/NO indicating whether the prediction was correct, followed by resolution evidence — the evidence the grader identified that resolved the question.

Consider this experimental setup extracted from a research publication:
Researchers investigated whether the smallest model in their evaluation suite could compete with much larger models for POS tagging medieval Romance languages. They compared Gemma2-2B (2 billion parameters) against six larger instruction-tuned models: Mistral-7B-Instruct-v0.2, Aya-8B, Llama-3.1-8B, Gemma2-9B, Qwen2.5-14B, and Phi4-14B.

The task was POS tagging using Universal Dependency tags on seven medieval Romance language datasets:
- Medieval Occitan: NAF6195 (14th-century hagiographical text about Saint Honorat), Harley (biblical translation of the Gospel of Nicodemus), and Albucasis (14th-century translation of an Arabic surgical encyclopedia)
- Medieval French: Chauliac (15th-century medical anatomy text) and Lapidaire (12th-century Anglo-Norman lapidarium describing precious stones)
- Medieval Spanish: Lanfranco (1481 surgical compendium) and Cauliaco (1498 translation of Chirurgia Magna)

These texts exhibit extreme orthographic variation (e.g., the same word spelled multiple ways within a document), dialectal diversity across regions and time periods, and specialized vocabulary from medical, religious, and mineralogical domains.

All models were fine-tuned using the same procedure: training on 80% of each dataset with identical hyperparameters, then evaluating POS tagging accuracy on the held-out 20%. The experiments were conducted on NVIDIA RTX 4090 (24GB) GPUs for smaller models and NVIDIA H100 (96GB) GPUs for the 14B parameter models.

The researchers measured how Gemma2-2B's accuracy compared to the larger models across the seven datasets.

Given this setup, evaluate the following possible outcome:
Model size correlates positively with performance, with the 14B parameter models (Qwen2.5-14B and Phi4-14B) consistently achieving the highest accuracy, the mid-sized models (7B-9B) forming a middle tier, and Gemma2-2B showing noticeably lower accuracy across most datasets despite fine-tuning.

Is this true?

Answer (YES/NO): NO